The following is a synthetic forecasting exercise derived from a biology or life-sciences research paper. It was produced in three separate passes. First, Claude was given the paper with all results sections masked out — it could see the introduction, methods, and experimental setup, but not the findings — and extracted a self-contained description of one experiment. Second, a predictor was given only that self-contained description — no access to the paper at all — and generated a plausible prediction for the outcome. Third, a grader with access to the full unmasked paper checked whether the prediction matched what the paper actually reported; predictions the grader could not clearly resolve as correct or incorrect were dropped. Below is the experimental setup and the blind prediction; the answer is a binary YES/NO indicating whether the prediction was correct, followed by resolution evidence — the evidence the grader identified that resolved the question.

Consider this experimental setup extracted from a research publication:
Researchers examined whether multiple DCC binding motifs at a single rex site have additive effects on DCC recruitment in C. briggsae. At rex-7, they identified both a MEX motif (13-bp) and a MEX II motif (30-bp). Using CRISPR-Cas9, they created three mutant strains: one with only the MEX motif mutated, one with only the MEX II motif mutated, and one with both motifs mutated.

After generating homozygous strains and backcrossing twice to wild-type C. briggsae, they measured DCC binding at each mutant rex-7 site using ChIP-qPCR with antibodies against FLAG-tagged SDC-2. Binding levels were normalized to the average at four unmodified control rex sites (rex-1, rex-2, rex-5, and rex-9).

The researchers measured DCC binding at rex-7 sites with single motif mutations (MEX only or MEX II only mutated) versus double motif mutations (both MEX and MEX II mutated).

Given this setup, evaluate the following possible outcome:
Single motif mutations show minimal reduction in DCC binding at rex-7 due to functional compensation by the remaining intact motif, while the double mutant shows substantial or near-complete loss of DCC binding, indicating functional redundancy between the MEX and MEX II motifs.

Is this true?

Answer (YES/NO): NO